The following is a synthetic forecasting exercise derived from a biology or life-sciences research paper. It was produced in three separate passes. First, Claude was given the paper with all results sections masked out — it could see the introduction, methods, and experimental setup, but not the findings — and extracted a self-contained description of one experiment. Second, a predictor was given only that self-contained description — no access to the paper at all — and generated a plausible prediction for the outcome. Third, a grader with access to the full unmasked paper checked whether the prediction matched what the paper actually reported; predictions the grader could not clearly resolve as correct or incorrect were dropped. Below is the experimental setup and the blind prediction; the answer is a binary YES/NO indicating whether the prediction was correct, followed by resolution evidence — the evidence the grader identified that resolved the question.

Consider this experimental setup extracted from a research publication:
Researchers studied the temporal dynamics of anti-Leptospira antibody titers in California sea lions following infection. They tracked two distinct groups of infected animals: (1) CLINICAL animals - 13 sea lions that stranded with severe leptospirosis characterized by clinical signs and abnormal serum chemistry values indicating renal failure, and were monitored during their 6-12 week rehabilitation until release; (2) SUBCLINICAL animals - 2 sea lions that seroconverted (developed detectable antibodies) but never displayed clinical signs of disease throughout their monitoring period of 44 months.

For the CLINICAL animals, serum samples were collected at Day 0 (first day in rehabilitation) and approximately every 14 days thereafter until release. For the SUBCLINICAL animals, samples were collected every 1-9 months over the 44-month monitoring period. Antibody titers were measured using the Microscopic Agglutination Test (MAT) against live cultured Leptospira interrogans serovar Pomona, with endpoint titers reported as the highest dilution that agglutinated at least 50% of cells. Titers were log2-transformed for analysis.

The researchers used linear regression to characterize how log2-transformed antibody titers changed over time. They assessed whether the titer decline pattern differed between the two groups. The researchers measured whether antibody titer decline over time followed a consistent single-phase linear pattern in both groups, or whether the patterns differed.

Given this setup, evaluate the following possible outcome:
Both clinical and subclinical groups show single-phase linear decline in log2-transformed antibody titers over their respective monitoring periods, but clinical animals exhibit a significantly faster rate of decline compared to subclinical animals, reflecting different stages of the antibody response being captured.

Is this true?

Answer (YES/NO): NO